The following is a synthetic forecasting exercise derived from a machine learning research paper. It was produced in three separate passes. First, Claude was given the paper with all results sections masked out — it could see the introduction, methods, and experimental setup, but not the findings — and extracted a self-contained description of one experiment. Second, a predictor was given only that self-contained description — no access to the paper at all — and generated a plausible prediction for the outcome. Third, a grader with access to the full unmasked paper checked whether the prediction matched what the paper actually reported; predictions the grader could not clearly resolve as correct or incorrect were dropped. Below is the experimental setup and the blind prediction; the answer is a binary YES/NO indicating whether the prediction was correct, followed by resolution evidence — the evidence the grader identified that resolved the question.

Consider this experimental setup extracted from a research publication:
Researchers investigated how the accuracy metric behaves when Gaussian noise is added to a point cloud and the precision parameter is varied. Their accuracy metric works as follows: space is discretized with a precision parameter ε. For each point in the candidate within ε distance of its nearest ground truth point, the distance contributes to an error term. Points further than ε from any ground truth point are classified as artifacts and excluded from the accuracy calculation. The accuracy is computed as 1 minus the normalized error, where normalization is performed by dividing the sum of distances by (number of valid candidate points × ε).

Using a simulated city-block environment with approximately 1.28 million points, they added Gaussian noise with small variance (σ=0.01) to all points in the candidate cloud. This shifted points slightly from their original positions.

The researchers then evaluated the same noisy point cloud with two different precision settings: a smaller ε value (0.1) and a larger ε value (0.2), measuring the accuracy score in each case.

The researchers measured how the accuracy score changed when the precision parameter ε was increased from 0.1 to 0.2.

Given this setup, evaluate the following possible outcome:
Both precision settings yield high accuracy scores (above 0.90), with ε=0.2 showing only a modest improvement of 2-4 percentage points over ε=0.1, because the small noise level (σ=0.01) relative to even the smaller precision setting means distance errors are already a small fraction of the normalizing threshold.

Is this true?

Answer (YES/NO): NO